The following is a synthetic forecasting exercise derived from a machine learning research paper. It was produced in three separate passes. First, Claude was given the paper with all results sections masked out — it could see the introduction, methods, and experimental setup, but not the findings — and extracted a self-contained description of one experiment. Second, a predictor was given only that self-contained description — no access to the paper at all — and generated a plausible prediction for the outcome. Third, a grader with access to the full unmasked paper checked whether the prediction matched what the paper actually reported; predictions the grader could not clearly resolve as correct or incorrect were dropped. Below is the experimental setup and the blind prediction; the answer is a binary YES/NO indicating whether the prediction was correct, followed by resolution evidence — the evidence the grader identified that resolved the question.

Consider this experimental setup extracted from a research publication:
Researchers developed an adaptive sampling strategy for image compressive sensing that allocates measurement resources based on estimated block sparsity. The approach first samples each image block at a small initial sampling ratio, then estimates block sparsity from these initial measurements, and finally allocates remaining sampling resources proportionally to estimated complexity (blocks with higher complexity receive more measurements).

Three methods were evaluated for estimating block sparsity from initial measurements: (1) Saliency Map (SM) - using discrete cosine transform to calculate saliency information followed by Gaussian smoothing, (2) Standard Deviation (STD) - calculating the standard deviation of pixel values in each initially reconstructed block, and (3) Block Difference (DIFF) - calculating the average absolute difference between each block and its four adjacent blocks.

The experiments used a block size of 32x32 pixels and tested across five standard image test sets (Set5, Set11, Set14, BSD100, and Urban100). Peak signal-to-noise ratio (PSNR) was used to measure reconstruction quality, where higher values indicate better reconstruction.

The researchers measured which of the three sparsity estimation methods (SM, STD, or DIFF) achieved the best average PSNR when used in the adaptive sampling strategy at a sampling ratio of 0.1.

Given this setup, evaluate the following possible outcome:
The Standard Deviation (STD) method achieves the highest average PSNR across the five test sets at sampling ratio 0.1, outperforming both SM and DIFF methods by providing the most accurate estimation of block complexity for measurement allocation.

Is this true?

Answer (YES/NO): NO